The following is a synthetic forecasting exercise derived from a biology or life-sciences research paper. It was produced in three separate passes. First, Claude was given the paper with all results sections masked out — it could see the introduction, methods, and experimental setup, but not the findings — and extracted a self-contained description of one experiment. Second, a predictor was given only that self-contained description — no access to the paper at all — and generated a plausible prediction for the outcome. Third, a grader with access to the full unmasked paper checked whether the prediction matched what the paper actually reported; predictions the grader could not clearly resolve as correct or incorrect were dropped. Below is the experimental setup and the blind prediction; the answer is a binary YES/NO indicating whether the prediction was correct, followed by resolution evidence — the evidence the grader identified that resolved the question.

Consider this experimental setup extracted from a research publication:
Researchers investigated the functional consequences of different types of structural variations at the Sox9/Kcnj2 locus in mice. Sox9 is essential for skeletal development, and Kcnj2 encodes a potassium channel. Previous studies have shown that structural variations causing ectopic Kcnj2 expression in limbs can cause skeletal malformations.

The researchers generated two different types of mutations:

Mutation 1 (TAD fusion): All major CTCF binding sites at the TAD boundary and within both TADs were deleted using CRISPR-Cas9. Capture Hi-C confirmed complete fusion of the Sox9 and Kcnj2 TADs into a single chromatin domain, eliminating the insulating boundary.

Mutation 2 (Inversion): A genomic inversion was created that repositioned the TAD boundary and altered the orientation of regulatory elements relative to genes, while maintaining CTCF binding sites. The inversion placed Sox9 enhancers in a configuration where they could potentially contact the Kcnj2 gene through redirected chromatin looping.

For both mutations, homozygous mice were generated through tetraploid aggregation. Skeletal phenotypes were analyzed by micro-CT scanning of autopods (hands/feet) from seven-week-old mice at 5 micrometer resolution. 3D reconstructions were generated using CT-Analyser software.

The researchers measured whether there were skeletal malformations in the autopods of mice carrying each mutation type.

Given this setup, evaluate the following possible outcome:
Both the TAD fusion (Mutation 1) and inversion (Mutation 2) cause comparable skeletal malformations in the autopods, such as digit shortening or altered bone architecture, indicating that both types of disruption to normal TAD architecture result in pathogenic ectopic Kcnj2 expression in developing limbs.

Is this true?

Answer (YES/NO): NO